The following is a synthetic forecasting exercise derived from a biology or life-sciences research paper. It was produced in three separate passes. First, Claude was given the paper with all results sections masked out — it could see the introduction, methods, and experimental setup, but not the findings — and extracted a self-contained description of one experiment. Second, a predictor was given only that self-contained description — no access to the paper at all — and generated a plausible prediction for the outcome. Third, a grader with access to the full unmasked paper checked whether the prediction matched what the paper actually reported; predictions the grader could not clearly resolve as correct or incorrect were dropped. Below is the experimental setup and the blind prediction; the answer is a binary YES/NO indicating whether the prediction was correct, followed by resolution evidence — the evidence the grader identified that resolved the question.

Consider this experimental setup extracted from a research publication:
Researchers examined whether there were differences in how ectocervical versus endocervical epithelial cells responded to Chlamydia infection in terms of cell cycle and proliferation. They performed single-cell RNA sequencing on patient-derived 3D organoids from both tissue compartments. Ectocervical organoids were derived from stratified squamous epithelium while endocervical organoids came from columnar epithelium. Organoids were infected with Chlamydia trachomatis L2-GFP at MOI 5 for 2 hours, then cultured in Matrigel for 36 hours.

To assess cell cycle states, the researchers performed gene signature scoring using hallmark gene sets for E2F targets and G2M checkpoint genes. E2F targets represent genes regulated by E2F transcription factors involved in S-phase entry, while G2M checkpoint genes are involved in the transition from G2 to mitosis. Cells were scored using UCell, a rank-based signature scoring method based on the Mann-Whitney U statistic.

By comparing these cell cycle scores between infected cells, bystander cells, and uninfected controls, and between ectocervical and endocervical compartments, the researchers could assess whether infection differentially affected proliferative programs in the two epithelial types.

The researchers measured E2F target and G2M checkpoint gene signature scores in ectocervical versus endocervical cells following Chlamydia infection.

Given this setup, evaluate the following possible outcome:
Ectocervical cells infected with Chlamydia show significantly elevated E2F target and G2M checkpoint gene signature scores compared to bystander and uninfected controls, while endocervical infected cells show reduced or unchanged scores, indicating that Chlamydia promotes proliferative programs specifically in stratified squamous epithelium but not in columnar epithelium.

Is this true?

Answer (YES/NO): YES